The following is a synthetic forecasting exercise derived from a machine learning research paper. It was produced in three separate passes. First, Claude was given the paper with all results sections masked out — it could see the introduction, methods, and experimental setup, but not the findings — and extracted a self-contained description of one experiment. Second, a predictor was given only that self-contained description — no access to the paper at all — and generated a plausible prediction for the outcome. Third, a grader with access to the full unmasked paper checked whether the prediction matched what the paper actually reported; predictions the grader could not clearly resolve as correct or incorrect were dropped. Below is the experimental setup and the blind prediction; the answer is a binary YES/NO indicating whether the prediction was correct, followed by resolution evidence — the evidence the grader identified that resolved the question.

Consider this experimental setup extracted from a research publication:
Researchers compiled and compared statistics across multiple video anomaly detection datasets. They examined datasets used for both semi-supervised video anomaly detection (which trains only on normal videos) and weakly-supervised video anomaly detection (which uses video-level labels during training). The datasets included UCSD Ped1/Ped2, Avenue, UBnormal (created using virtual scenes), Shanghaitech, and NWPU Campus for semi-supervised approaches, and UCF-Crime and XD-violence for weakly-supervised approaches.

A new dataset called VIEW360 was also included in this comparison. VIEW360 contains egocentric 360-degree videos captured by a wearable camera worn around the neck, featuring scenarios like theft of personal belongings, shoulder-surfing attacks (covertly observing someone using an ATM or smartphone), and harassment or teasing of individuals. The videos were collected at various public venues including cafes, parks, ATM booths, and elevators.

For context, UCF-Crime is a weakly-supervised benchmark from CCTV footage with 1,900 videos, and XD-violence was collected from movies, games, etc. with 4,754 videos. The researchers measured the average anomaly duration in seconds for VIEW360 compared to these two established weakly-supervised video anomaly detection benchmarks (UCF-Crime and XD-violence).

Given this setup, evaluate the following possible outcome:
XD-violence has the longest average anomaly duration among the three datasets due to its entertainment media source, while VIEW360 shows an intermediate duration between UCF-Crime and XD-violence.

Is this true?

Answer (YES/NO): NO